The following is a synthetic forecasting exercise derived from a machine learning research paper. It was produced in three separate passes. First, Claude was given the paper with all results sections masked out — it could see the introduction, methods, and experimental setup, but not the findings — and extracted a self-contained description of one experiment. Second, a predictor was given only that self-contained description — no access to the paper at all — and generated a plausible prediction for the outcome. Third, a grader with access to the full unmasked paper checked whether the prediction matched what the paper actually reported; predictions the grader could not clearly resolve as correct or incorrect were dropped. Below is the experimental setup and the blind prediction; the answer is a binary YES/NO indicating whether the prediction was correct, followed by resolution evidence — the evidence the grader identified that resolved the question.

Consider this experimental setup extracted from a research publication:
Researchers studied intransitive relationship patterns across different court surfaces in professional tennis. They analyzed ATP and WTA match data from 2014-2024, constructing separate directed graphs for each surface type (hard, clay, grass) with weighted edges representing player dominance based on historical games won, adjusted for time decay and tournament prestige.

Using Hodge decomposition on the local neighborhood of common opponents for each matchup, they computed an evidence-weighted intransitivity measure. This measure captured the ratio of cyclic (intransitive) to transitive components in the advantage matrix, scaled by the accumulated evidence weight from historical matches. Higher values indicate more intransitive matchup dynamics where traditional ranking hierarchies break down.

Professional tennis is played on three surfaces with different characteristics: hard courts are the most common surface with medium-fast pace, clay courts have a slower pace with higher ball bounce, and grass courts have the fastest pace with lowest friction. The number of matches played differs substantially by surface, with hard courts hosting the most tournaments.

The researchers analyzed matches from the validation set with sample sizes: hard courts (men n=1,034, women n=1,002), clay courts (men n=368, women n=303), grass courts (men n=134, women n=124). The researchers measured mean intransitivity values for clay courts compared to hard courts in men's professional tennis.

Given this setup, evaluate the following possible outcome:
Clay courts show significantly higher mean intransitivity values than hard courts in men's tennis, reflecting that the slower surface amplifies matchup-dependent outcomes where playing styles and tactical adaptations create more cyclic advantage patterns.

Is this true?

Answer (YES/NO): NO